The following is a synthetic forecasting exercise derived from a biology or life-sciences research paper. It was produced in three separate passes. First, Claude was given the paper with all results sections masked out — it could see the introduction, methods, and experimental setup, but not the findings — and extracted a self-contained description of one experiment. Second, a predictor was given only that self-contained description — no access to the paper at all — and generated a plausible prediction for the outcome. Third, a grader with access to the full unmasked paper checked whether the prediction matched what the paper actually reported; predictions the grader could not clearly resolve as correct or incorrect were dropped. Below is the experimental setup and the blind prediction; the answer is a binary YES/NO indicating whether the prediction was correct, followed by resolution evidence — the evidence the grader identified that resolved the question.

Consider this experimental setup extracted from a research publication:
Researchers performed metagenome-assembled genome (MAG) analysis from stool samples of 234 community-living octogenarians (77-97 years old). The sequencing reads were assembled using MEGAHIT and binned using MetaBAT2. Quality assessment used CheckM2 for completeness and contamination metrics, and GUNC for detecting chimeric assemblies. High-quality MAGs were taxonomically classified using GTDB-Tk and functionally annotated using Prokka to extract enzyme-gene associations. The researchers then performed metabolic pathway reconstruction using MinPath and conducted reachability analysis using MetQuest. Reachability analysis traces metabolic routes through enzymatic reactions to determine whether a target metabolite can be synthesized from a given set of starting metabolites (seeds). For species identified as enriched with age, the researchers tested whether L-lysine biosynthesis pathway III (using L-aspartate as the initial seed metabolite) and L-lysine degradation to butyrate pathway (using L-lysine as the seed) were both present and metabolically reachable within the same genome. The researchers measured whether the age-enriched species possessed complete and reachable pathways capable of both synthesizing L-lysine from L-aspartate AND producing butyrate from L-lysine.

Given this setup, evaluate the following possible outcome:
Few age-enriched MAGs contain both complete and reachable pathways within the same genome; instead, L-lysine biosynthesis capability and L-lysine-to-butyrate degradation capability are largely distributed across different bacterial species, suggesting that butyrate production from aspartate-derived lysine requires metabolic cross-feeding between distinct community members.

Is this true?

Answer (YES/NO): YES